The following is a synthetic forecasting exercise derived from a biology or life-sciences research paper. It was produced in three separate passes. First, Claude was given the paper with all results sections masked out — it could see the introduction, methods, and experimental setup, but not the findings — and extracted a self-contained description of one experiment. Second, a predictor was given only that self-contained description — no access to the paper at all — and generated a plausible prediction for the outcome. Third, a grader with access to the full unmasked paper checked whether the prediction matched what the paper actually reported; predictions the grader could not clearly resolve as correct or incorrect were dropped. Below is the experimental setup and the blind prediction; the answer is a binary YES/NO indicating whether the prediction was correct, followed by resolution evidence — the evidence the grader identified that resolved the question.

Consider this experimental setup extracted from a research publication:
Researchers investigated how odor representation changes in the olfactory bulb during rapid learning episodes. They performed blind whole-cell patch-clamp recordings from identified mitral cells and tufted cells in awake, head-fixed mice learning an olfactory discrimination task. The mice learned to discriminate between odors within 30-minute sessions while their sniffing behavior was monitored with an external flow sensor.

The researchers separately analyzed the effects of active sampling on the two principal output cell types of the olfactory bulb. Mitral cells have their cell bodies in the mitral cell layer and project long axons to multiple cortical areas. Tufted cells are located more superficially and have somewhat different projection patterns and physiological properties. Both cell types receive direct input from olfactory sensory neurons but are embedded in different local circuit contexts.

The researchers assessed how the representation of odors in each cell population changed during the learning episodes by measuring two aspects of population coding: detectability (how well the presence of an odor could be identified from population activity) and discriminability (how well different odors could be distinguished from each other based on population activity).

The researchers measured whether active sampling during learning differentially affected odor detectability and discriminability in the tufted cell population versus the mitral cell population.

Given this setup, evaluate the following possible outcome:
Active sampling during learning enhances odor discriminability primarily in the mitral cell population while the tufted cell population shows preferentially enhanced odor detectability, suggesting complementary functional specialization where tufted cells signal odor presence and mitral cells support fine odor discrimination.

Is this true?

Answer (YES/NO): YES